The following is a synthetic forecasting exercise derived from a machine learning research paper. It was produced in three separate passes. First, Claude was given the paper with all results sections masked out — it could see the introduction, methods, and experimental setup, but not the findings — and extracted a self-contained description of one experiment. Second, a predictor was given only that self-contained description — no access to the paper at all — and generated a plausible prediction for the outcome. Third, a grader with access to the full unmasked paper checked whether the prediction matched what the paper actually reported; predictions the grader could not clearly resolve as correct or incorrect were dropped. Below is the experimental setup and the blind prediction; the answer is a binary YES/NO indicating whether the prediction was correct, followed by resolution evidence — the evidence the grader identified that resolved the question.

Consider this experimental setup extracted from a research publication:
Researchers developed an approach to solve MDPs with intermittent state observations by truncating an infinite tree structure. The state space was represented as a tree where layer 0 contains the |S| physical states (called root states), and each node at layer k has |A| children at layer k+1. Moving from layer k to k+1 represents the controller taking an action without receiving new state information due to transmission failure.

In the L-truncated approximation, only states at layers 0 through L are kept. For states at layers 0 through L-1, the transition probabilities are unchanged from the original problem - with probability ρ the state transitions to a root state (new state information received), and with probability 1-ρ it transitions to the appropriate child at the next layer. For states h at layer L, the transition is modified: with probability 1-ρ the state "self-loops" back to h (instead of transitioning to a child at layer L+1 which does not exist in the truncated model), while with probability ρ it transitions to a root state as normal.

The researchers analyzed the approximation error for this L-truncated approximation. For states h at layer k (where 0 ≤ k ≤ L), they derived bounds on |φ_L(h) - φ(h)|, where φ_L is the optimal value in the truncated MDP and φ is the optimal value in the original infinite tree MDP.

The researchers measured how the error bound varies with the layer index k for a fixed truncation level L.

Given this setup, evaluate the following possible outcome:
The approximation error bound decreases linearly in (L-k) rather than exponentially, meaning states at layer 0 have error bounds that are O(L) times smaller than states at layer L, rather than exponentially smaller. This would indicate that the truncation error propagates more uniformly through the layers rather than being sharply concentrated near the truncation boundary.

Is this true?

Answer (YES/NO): NO